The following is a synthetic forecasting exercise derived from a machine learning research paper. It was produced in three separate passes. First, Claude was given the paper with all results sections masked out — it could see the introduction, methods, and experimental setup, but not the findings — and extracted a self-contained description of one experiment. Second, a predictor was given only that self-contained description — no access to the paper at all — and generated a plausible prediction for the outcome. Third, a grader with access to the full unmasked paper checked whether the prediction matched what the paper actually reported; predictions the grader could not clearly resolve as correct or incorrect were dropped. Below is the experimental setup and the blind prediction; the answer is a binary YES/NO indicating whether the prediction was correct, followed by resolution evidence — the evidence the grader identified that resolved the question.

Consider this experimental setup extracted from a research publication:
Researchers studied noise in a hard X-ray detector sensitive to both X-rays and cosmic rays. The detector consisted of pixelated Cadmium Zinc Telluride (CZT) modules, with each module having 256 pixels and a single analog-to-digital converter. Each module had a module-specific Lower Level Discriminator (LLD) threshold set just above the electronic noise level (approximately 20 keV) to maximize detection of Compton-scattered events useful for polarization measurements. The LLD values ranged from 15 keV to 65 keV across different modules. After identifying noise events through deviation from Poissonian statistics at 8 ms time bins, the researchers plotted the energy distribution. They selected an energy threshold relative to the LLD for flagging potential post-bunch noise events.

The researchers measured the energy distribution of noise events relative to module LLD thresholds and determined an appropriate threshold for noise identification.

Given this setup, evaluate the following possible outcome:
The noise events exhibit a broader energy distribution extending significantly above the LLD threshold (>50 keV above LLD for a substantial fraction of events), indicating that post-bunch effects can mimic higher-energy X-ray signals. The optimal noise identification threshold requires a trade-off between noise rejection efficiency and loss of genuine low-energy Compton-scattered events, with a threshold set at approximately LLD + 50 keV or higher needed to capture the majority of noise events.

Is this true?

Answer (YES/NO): NO